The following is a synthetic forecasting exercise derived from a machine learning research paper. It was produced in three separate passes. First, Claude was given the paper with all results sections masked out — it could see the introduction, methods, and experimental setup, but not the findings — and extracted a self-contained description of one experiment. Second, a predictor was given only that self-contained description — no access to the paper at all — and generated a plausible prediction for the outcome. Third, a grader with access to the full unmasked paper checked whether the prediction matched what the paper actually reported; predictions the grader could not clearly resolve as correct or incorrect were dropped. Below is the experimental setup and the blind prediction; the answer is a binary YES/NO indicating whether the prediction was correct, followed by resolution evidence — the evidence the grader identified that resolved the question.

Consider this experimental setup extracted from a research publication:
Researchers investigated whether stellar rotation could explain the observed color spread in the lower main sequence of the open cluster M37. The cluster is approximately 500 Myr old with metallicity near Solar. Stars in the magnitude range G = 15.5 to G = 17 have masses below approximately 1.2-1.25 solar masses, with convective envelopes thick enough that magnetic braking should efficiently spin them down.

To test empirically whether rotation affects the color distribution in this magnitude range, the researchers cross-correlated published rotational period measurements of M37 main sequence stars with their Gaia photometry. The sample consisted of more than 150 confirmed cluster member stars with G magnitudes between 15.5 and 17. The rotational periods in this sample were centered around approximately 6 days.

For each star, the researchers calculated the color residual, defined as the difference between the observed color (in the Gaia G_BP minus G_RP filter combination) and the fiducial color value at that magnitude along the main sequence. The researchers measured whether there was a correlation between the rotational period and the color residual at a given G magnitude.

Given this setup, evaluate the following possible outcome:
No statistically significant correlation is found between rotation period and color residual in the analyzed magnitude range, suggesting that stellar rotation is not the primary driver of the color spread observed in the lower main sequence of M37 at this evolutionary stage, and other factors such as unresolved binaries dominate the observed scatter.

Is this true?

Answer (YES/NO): NO